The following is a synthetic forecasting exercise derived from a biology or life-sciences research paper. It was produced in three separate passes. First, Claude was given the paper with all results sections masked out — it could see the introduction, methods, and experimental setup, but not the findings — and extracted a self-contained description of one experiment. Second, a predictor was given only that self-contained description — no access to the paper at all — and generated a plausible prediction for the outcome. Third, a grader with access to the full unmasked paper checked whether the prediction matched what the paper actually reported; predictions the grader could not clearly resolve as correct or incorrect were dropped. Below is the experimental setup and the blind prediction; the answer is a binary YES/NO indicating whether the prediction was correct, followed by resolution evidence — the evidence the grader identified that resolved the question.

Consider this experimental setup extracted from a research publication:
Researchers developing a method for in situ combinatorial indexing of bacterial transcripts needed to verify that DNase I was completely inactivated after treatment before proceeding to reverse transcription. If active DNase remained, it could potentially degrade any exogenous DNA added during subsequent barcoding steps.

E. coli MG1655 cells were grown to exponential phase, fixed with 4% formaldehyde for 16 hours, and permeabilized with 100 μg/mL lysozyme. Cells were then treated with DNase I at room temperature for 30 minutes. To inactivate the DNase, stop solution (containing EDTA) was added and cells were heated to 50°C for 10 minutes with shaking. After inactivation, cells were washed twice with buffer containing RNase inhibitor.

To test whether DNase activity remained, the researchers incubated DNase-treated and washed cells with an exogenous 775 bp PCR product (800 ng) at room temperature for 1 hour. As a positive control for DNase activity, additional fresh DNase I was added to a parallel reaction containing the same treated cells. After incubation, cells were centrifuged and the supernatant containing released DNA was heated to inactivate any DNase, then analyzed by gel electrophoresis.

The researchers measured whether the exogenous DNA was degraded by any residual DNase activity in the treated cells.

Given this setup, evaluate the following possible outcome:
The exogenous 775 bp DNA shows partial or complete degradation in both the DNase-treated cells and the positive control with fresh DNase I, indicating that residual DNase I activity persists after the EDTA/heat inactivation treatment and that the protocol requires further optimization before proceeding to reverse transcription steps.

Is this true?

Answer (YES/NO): NO